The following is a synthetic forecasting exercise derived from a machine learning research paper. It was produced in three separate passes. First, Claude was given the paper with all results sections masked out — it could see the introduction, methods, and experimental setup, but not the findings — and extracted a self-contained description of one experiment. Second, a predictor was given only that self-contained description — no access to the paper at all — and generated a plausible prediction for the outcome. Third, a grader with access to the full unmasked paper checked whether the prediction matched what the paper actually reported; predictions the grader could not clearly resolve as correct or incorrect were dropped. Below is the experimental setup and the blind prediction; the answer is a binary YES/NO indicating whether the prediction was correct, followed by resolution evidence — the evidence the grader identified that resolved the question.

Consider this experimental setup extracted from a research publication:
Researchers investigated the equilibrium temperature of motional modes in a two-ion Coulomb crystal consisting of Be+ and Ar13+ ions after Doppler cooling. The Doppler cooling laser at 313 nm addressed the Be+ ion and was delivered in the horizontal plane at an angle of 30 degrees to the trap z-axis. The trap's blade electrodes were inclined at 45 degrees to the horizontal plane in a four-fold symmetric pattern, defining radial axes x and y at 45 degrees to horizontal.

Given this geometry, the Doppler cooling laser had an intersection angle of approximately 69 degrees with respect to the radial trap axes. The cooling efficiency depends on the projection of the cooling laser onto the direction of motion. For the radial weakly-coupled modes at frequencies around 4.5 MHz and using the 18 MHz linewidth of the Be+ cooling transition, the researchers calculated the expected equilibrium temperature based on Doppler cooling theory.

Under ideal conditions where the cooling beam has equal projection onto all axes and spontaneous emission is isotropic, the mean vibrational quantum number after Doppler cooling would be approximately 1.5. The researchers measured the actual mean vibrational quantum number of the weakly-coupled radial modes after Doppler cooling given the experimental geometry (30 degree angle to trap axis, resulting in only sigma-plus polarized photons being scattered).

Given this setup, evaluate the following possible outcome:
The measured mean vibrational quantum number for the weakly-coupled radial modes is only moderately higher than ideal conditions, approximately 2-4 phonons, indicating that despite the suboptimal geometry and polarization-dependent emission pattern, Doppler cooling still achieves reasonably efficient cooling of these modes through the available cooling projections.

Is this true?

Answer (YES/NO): YES